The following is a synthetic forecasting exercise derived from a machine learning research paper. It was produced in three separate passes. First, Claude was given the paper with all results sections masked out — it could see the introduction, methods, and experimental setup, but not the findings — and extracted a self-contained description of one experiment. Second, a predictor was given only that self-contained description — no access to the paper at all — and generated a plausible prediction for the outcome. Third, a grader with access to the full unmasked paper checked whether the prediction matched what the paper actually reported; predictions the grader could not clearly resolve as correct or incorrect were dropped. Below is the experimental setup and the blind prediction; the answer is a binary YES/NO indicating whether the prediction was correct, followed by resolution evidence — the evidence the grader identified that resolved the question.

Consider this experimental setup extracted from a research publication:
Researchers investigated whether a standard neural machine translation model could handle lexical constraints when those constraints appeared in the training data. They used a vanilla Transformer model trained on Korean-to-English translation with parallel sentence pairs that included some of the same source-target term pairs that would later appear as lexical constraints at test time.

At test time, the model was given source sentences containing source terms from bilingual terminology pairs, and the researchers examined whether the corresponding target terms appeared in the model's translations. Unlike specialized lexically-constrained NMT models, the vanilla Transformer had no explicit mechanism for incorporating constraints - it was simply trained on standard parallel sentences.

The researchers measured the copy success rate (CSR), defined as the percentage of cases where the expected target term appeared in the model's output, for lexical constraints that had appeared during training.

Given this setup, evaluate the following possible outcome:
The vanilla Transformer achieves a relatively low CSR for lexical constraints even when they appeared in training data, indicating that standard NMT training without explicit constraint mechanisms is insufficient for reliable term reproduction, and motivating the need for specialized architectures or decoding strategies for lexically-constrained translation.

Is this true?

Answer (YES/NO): NO